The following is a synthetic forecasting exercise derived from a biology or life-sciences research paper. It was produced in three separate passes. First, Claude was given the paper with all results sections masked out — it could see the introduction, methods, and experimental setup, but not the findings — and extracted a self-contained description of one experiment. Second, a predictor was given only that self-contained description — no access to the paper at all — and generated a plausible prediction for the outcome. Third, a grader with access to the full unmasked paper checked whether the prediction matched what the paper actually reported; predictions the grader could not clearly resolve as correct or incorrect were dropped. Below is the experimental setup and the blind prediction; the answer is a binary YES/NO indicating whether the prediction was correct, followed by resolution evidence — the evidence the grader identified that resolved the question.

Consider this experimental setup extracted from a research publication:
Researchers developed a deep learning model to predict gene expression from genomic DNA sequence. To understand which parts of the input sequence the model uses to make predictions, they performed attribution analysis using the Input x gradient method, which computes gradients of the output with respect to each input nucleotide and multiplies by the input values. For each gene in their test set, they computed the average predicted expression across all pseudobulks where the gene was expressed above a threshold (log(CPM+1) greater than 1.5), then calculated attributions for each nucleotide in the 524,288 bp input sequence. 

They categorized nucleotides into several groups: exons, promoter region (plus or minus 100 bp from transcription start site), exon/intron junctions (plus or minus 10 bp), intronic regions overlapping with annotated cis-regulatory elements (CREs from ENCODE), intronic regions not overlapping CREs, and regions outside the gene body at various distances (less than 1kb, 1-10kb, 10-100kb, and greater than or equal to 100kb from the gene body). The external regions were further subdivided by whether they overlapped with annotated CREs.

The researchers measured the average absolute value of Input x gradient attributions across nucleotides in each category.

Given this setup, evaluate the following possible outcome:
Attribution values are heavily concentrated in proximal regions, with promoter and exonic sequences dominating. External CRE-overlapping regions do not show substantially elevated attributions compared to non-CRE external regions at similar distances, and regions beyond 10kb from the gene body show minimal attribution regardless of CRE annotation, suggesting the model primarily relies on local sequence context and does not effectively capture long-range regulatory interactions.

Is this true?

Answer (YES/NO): NO